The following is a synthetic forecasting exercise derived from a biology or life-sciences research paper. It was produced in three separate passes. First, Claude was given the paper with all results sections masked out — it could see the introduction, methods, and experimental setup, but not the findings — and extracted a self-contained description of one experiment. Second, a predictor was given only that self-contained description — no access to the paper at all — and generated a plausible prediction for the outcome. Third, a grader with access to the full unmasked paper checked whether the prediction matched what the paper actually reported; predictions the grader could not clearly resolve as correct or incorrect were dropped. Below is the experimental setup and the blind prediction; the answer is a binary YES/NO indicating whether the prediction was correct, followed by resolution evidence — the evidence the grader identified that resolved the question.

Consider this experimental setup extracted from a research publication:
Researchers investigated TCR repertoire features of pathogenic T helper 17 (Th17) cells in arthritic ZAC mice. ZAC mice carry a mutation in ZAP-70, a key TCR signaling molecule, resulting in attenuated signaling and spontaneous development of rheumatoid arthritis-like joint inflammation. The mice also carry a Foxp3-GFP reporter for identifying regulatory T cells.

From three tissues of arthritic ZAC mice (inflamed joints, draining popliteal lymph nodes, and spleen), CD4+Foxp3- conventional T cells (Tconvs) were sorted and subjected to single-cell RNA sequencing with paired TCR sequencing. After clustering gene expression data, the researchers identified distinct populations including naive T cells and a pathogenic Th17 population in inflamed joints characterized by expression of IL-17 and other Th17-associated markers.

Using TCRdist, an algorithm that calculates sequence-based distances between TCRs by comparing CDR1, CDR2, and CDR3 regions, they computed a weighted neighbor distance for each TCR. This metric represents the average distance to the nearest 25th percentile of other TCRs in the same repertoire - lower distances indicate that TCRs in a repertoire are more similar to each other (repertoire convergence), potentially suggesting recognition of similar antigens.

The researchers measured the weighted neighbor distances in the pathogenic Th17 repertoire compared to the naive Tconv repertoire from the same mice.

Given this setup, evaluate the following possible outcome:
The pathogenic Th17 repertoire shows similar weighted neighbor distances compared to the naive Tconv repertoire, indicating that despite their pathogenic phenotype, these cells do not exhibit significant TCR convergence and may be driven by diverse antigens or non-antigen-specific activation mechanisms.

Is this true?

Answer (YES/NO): NO